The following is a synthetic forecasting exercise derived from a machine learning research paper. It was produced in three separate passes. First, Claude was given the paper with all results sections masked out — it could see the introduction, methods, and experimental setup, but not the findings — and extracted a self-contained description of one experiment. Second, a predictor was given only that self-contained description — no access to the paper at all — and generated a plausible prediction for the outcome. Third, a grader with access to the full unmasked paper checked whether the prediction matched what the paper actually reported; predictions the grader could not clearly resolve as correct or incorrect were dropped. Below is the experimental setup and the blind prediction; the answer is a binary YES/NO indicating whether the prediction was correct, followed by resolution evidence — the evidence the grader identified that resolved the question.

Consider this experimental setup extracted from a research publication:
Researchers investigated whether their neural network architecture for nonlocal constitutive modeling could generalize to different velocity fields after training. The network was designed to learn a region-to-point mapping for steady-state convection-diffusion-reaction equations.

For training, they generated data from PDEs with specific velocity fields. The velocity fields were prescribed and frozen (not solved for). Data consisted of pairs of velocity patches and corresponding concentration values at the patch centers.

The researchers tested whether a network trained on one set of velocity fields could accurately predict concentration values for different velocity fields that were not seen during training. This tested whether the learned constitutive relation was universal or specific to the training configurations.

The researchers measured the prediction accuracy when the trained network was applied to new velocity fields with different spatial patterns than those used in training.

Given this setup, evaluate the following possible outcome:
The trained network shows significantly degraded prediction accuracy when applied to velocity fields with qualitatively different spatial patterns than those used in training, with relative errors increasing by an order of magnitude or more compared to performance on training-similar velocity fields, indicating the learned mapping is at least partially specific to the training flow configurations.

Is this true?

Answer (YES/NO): NO